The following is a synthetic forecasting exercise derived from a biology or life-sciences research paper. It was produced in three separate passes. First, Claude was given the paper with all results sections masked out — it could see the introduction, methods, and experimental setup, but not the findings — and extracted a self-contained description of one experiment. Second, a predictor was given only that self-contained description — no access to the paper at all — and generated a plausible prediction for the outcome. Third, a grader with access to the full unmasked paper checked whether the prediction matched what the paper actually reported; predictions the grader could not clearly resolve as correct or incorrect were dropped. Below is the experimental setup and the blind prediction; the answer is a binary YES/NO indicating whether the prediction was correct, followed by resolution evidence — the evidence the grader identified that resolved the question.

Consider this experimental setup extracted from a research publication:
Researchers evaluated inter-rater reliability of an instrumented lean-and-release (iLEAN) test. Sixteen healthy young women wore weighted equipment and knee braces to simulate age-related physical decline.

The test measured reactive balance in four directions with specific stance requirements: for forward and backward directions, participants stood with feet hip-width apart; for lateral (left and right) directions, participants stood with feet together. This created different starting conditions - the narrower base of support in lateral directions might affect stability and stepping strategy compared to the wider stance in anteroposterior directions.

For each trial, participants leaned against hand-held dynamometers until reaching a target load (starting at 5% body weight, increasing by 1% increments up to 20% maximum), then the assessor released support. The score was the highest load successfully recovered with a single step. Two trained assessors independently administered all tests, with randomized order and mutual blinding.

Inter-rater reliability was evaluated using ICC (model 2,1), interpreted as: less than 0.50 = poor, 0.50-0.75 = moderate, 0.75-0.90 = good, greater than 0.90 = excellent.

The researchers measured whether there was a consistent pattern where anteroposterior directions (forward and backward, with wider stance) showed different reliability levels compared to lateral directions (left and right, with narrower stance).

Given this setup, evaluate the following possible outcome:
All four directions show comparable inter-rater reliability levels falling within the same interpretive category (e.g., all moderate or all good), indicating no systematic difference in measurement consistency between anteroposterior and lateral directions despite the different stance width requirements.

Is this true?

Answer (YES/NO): NO